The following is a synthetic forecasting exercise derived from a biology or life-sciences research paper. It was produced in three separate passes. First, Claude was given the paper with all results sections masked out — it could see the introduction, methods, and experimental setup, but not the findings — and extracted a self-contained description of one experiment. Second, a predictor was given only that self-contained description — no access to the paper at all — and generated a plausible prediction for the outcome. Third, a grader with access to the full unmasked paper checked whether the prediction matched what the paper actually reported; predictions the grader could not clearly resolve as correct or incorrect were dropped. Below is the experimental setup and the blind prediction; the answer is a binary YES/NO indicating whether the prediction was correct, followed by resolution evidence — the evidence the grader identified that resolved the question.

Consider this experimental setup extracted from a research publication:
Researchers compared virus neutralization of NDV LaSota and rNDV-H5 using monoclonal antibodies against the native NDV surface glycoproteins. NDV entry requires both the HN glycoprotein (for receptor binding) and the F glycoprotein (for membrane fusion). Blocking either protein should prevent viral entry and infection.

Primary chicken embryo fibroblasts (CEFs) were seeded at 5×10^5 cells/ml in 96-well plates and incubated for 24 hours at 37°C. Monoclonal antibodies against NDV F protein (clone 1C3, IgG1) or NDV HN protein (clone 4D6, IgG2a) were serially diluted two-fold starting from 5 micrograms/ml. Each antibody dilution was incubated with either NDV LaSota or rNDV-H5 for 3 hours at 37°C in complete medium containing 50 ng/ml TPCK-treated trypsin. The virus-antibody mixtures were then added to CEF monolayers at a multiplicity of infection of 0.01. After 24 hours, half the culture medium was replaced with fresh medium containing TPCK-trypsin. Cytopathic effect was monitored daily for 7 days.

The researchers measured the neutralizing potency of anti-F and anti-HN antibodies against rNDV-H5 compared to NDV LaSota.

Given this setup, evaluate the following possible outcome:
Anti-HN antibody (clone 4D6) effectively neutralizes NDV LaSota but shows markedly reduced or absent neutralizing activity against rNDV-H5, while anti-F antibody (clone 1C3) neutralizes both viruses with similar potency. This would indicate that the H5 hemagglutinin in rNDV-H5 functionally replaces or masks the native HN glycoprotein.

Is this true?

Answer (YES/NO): YES